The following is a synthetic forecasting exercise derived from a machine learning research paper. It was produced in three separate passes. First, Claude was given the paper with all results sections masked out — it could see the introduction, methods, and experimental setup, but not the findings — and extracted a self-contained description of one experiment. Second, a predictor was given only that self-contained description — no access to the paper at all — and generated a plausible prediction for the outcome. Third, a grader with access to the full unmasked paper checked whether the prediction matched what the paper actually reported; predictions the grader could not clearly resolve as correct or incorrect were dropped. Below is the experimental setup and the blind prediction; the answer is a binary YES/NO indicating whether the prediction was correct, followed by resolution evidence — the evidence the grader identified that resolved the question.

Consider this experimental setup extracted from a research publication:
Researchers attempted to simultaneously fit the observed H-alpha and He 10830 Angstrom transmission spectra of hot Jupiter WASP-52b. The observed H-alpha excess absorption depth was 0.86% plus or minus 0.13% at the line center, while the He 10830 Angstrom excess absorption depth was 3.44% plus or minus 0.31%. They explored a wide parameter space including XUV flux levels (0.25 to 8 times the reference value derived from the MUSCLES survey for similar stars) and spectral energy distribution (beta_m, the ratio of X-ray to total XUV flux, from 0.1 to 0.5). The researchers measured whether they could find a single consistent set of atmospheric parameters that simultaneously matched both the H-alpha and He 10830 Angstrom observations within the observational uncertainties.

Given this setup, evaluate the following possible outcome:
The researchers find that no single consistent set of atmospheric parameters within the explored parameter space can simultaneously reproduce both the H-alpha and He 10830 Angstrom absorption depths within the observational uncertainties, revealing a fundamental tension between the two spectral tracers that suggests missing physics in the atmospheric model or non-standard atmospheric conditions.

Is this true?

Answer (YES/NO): NO